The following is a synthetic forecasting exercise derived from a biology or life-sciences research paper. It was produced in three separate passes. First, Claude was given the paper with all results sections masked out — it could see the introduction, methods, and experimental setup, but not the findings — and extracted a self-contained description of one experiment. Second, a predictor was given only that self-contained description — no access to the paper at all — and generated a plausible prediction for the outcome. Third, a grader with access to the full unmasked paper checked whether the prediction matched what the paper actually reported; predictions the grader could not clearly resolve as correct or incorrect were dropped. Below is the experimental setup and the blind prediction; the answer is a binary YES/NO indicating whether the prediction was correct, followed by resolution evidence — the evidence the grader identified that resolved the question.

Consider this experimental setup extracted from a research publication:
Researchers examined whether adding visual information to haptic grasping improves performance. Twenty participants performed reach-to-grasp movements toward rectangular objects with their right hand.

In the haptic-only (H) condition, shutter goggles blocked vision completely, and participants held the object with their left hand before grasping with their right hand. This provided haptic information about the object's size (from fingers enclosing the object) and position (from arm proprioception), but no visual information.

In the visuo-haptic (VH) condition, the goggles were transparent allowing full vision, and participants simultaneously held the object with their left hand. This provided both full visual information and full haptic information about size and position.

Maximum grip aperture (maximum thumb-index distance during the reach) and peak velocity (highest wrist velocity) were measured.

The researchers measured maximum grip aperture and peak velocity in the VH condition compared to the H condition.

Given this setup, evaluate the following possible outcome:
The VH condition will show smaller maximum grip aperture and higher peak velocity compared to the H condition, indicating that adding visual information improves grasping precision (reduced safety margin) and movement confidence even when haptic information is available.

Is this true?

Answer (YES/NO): YES